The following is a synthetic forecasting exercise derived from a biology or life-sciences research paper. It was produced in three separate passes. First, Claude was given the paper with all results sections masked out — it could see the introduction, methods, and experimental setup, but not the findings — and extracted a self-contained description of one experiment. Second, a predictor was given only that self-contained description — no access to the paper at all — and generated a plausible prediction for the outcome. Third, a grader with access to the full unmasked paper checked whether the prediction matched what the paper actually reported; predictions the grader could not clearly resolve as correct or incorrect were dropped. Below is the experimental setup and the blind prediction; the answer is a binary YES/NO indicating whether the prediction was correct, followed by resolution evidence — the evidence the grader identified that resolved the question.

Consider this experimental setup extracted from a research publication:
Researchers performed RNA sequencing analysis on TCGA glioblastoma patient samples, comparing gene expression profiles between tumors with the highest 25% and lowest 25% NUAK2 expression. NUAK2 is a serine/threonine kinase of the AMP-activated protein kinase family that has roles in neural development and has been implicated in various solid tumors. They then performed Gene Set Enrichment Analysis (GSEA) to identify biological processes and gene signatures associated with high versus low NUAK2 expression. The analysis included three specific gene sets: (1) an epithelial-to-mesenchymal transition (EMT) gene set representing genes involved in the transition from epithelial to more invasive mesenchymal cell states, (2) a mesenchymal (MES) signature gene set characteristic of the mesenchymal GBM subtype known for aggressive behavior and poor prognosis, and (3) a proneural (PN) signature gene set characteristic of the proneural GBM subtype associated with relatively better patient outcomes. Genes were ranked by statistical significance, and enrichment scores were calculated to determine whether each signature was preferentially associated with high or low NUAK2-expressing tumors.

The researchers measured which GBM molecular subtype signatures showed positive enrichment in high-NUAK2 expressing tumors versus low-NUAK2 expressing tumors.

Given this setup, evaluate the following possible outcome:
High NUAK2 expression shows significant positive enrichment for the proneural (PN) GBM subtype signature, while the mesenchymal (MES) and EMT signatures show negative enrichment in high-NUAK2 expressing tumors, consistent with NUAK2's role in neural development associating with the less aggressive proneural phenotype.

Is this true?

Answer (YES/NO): NO